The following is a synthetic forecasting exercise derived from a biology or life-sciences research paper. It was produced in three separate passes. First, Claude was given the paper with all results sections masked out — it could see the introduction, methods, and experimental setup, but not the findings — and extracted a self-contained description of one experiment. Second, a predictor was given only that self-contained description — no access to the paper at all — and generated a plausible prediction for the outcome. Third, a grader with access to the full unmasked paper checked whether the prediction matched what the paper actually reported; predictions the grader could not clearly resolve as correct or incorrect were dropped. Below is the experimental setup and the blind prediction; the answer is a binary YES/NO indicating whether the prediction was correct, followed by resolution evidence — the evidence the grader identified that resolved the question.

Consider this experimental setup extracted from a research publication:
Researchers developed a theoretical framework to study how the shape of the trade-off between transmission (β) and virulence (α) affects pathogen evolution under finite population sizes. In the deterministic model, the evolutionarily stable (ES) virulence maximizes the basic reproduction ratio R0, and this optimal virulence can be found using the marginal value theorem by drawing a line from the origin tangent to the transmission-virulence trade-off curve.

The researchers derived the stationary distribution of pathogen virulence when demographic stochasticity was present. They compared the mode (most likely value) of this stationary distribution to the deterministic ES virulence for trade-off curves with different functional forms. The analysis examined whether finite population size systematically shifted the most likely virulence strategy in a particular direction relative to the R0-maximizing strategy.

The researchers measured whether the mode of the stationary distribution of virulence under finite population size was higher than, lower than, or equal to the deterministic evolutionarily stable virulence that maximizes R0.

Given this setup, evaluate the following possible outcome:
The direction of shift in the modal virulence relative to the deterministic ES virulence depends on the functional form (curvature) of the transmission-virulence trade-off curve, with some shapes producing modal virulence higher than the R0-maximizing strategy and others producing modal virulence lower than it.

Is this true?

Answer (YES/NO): YES